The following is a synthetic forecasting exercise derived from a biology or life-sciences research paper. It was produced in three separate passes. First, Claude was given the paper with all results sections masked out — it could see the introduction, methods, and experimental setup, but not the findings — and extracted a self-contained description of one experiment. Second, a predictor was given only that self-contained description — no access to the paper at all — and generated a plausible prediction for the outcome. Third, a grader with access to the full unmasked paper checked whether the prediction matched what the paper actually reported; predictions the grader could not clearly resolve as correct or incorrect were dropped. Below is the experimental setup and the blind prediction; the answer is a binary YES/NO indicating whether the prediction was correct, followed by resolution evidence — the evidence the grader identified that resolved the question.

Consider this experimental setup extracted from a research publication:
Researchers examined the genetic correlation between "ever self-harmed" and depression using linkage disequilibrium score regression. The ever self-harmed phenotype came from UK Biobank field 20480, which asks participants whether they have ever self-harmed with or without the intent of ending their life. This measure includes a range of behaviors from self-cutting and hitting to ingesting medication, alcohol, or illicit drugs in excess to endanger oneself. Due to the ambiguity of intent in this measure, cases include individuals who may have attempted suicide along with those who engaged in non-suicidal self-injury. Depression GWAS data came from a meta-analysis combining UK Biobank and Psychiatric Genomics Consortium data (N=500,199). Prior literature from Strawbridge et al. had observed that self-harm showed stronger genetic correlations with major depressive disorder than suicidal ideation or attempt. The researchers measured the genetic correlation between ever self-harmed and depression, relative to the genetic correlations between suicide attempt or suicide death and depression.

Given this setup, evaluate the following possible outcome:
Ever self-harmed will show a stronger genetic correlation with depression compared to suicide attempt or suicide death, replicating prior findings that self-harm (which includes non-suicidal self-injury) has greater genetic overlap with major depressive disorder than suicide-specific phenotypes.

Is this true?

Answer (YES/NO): YES